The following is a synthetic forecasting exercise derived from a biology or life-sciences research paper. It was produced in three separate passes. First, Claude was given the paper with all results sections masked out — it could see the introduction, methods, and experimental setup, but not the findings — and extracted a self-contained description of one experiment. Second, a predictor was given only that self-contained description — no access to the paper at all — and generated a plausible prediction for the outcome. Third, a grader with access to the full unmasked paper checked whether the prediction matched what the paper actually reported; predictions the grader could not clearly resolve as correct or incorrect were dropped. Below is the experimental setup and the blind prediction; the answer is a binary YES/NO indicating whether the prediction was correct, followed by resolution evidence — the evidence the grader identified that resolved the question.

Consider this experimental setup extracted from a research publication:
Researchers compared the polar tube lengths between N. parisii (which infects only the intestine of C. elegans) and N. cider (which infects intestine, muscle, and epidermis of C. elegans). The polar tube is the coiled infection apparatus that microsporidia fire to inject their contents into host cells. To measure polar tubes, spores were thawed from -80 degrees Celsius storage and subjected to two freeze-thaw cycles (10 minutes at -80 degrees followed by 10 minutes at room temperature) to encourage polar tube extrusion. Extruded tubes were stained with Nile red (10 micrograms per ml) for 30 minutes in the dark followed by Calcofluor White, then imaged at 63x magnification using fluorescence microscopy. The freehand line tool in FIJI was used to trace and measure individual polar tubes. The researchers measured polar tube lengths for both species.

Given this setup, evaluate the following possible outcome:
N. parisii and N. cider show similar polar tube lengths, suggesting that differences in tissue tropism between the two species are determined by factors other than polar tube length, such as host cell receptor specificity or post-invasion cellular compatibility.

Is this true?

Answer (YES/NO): NO